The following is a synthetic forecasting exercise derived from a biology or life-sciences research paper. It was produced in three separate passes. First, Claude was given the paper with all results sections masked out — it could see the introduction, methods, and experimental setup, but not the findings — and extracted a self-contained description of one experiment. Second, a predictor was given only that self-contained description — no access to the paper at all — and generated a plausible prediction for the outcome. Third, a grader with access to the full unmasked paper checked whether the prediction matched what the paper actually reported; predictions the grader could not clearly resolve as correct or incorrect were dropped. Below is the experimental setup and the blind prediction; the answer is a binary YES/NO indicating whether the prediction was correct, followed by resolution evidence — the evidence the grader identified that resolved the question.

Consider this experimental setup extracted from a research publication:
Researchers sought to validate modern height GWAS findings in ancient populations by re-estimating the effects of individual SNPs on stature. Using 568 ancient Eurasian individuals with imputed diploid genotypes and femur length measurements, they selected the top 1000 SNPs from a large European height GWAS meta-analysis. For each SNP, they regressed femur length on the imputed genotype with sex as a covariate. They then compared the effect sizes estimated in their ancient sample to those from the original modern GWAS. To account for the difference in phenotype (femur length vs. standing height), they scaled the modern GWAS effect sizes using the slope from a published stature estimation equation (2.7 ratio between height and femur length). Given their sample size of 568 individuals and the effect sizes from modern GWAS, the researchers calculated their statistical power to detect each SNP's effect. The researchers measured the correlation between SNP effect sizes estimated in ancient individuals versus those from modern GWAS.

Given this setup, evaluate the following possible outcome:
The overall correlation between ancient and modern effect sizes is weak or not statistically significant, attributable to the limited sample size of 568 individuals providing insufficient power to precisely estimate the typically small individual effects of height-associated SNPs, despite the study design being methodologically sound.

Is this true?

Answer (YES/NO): NO